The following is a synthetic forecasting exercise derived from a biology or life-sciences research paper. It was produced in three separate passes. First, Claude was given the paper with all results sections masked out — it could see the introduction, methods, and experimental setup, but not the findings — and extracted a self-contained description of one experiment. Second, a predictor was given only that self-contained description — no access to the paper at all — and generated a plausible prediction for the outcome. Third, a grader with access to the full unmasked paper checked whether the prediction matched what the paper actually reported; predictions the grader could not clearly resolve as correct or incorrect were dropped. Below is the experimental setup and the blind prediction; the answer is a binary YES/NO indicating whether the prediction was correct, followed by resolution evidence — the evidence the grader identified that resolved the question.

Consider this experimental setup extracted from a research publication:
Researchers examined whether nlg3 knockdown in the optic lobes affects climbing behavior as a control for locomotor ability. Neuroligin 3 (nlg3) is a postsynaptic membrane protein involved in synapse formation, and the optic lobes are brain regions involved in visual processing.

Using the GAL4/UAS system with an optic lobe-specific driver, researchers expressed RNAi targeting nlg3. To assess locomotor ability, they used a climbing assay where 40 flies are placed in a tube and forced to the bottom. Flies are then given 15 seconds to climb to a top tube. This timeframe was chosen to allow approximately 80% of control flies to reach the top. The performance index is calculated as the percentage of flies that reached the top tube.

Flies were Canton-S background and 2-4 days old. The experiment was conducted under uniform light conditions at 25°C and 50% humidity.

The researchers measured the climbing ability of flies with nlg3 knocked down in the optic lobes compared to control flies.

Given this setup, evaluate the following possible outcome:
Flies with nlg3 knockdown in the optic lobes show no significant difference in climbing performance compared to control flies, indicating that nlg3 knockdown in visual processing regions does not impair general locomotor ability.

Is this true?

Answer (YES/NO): NO